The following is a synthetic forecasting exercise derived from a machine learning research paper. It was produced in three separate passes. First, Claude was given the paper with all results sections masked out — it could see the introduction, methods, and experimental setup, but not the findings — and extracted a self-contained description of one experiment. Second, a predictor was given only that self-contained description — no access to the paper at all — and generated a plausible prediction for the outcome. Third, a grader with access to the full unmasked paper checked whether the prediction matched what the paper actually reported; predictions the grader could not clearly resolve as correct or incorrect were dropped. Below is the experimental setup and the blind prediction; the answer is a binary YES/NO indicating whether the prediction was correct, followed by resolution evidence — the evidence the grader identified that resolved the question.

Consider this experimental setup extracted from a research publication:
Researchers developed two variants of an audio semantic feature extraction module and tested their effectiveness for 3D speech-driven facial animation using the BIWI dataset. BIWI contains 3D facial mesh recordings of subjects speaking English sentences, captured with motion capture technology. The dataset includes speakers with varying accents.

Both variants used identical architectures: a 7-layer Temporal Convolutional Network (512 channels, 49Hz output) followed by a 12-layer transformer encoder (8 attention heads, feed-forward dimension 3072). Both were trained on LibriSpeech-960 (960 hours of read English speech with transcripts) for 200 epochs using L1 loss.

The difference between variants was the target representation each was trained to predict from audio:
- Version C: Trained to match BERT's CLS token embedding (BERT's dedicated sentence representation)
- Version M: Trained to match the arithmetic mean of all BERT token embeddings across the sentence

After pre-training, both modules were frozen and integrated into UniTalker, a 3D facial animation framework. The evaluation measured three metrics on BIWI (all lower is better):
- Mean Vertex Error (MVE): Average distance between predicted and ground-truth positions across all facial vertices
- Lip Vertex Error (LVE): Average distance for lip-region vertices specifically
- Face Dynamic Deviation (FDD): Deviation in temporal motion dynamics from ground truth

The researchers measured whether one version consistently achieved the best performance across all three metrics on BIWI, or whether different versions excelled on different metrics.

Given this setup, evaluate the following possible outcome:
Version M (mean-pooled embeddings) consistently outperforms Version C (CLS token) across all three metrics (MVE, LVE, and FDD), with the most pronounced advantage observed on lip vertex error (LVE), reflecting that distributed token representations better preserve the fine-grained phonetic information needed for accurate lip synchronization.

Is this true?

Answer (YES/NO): NO